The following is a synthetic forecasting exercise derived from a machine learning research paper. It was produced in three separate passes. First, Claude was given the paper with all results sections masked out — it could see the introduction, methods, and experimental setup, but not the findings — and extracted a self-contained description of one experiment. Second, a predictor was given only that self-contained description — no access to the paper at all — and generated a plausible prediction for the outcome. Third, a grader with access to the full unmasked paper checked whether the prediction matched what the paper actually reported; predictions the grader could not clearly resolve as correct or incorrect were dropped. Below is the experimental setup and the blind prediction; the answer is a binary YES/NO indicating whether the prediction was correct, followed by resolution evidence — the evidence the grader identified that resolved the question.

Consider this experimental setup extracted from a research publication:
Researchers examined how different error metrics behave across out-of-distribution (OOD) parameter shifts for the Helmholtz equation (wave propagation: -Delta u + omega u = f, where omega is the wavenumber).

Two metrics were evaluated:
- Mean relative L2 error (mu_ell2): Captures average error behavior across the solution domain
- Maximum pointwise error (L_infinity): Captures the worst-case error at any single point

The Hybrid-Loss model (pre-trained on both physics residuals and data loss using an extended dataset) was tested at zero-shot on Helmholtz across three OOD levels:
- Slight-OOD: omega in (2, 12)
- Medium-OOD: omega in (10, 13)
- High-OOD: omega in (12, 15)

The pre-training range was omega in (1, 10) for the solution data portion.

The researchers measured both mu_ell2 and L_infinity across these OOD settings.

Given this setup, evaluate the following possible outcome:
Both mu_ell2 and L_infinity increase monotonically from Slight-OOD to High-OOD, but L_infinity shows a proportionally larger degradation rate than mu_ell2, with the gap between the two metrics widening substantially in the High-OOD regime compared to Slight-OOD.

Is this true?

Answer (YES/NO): NO